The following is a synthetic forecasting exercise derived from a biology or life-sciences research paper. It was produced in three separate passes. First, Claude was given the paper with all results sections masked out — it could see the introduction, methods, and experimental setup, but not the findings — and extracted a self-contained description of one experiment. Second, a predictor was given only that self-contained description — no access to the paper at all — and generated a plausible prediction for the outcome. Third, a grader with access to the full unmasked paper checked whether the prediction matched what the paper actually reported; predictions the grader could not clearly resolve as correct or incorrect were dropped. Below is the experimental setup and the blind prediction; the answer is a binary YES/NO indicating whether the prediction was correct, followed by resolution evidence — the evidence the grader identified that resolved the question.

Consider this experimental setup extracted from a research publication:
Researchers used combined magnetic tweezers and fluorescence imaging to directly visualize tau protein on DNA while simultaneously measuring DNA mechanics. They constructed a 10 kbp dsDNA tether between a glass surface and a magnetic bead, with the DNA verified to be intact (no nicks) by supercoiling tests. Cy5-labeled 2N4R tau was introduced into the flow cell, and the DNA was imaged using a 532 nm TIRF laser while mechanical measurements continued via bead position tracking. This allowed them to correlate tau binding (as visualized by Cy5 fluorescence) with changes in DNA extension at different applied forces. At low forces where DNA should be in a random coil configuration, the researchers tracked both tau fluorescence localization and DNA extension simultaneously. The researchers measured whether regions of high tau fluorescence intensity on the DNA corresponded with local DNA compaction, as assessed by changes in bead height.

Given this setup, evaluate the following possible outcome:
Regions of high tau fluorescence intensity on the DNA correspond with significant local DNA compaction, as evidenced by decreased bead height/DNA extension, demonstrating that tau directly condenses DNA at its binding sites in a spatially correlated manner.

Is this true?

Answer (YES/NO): YES